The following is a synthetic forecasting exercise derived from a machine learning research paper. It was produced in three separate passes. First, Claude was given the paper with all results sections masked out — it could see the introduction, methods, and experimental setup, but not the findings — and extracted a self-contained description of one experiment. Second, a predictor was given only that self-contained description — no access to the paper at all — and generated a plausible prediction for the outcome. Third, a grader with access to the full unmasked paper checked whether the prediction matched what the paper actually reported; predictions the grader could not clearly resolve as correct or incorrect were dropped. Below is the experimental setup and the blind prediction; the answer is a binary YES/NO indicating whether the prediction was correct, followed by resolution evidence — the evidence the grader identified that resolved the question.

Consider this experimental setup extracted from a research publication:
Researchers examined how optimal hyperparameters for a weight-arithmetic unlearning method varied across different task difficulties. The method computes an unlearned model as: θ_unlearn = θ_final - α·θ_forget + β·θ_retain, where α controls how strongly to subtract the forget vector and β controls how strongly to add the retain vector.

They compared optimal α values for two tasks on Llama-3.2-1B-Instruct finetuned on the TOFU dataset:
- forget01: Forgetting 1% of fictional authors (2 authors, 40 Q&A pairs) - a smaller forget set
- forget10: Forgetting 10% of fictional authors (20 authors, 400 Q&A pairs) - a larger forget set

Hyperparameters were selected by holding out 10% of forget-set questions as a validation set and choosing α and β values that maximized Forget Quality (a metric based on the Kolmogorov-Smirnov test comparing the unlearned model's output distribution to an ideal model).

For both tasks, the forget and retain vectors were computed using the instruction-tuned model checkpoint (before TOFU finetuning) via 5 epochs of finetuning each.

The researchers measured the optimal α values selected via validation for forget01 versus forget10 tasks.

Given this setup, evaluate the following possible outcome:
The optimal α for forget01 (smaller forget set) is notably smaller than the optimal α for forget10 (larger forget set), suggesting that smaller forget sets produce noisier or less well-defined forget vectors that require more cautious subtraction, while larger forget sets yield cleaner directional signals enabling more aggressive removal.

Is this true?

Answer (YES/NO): NO